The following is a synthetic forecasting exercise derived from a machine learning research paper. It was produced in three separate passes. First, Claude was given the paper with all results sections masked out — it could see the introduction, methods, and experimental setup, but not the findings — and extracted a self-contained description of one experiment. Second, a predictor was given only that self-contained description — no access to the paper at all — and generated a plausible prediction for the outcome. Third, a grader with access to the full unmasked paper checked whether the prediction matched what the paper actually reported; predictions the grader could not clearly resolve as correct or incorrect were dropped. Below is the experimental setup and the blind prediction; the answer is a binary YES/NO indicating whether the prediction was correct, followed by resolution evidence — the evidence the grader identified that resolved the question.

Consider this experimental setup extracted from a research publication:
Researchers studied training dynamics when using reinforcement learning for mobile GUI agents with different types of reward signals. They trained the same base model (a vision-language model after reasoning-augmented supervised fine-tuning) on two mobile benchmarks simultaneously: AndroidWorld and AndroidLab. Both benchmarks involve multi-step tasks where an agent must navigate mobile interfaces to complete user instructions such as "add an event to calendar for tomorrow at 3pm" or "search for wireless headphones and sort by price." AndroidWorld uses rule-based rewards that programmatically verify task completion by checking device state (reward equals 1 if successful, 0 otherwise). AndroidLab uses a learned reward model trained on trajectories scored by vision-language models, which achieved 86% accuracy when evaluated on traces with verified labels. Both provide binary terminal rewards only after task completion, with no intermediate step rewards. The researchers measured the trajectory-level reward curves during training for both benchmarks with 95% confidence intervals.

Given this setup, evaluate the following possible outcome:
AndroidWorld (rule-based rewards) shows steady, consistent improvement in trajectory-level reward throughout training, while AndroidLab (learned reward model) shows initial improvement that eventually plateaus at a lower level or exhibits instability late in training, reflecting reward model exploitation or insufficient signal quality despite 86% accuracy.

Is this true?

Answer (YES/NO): NO